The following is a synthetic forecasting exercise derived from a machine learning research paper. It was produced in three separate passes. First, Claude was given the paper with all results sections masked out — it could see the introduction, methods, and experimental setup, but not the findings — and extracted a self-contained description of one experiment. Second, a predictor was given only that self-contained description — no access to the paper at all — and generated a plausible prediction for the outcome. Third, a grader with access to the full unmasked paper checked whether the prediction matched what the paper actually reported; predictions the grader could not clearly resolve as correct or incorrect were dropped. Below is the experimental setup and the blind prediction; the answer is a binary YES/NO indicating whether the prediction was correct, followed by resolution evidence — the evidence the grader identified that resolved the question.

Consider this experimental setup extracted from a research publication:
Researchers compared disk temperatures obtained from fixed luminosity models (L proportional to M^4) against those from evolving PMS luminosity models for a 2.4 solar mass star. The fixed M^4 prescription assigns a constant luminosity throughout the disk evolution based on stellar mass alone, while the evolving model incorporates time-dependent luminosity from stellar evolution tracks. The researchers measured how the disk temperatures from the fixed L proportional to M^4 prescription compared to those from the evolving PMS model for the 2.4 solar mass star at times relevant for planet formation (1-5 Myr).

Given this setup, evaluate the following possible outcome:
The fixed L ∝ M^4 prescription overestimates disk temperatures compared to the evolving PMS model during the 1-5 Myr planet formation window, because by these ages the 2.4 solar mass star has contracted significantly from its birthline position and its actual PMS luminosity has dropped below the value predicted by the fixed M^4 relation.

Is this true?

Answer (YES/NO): YES